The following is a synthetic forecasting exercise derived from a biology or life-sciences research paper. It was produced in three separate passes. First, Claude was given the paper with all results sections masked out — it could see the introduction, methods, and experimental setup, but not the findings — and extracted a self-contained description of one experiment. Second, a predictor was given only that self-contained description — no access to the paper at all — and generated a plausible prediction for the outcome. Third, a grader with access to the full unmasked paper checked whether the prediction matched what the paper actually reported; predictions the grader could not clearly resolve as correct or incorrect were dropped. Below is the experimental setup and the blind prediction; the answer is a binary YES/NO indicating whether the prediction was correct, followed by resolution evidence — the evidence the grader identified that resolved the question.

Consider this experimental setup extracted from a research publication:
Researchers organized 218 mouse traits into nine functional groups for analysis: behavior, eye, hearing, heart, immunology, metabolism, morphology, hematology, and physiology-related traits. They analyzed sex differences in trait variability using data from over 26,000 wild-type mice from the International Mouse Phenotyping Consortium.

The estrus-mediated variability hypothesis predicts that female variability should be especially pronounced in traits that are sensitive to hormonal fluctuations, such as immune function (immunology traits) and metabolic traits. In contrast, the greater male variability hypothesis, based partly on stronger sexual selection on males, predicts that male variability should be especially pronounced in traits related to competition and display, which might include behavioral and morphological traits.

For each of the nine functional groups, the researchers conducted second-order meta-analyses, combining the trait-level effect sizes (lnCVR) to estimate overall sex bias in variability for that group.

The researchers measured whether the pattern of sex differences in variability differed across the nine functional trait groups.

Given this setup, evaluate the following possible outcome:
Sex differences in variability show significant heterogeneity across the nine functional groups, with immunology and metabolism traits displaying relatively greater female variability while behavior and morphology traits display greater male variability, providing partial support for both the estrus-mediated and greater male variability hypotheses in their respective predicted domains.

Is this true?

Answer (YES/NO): NO